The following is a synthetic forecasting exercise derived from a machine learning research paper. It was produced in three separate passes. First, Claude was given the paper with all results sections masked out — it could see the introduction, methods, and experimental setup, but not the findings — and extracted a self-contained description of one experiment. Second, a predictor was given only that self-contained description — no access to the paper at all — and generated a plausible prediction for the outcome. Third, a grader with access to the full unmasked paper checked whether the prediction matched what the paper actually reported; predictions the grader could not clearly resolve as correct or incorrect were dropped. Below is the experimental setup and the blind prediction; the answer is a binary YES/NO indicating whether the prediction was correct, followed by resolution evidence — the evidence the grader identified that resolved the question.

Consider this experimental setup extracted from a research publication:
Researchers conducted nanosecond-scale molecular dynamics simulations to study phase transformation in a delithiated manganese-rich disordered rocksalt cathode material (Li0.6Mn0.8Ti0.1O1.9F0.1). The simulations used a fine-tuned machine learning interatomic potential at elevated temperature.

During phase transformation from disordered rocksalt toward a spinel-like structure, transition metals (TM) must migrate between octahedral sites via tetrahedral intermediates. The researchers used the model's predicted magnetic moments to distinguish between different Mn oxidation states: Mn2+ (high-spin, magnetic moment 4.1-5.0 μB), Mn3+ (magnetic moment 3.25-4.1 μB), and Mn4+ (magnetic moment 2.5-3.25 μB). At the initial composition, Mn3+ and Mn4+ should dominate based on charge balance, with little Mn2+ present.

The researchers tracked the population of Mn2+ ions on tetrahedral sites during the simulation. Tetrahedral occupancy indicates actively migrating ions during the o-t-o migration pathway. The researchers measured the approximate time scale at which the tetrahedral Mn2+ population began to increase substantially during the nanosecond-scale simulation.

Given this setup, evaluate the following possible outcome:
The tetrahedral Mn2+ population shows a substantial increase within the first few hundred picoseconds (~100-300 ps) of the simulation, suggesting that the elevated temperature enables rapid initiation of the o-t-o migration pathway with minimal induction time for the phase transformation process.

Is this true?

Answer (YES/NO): NO